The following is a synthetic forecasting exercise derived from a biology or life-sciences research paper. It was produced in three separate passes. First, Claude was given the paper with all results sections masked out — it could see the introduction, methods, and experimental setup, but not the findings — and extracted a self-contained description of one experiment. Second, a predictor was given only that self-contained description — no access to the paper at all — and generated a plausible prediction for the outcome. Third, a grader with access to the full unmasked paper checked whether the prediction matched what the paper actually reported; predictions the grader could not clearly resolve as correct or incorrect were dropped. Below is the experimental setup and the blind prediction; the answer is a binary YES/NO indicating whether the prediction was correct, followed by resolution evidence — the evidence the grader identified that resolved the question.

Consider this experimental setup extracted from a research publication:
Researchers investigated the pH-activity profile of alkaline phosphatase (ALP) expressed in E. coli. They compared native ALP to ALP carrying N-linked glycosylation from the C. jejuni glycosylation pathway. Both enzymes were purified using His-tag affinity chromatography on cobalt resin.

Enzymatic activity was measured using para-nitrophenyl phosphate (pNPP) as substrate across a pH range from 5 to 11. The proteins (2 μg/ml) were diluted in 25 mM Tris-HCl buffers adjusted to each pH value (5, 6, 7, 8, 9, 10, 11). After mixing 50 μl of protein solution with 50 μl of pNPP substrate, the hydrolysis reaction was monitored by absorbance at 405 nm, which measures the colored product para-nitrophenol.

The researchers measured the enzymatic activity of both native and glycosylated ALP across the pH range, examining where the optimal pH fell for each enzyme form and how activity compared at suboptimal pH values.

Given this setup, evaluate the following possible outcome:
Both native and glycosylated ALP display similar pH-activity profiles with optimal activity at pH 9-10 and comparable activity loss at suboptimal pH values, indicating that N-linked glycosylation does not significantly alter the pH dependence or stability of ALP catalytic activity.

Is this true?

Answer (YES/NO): NO